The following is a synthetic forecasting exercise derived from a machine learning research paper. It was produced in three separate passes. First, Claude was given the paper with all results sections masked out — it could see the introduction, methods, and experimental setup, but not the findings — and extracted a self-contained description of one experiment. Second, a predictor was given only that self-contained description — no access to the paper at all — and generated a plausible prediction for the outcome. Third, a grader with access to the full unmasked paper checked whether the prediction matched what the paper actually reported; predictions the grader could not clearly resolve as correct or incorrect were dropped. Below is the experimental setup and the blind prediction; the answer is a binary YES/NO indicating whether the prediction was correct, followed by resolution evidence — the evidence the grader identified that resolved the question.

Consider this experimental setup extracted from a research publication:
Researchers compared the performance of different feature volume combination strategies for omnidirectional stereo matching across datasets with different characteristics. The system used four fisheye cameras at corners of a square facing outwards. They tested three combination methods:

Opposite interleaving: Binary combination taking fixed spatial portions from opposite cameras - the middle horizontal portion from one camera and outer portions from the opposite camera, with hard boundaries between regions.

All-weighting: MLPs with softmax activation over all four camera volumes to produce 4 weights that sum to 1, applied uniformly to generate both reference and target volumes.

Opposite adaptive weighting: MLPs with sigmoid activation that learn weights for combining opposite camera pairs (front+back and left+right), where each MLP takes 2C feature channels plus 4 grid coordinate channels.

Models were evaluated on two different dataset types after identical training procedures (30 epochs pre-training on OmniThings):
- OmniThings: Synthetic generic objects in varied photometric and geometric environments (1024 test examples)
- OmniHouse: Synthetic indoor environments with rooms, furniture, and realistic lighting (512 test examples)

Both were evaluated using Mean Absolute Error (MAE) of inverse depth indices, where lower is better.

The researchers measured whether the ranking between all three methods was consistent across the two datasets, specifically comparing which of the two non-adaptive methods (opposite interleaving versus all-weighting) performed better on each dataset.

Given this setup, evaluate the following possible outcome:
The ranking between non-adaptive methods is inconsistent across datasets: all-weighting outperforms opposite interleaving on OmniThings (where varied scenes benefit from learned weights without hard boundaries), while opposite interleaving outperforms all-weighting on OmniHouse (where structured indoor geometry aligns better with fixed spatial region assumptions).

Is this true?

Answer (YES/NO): NO